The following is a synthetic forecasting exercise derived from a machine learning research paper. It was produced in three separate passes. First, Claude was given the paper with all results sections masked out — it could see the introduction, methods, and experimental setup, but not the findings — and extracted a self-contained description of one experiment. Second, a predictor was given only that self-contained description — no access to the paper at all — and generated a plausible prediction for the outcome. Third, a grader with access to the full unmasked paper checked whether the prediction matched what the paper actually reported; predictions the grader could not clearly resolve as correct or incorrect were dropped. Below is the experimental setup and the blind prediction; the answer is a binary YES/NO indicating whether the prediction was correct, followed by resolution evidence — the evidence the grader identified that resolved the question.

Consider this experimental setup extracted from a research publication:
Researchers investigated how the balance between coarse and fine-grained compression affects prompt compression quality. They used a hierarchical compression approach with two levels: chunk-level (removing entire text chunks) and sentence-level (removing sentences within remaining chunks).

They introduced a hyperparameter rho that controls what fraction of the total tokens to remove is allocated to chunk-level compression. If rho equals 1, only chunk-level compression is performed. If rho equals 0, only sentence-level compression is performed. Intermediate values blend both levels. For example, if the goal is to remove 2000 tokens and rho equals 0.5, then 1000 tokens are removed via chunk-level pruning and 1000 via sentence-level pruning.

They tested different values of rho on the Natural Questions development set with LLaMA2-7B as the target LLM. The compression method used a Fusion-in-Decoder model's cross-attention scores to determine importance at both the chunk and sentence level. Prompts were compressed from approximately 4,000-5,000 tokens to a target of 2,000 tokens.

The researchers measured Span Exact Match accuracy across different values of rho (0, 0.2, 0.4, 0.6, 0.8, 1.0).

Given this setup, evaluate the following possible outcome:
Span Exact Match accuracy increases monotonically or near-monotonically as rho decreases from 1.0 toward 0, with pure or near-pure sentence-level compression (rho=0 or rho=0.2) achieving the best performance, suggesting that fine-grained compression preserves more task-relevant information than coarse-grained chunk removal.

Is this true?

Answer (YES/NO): NO